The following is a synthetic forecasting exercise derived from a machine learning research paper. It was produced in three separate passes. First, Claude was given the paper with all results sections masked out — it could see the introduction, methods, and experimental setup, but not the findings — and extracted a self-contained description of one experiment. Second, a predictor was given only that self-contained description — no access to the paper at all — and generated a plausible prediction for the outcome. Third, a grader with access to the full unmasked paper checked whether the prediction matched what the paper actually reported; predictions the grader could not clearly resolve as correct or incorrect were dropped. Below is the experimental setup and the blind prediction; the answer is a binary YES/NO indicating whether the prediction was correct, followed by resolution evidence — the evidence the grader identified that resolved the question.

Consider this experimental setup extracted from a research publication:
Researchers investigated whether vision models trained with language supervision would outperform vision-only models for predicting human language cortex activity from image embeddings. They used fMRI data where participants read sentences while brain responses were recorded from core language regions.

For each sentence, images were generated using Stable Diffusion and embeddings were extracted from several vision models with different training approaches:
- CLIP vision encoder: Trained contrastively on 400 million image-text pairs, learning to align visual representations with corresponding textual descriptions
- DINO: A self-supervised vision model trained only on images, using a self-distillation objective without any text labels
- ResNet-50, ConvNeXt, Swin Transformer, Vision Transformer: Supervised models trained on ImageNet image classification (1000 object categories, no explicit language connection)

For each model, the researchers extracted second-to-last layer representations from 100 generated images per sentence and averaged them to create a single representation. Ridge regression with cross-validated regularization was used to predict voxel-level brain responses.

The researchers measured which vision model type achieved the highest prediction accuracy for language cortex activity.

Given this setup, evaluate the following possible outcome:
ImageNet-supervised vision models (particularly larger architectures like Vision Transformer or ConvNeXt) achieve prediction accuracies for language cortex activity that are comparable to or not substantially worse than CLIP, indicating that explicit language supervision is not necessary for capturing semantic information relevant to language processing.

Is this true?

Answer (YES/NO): YES